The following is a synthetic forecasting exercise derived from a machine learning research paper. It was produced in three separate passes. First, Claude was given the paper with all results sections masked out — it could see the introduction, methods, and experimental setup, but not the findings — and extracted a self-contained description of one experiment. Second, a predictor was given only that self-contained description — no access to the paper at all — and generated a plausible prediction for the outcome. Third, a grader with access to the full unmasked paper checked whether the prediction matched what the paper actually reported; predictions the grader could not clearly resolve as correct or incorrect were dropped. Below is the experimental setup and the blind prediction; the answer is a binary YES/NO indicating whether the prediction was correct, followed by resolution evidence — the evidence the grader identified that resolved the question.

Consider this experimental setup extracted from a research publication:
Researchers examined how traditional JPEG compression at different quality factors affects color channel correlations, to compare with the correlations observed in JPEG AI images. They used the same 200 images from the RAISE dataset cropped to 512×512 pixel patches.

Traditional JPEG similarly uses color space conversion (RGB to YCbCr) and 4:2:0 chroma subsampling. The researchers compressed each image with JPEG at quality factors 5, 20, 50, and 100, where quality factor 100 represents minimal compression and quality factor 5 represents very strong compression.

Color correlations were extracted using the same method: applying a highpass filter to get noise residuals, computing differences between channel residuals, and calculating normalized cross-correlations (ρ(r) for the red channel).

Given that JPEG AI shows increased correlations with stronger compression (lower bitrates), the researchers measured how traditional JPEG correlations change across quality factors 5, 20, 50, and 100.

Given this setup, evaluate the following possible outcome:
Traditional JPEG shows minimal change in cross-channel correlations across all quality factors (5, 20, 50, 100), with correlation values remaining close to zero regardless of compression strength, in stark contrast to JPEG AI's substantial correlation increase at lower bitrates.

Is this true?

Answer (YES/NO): NO